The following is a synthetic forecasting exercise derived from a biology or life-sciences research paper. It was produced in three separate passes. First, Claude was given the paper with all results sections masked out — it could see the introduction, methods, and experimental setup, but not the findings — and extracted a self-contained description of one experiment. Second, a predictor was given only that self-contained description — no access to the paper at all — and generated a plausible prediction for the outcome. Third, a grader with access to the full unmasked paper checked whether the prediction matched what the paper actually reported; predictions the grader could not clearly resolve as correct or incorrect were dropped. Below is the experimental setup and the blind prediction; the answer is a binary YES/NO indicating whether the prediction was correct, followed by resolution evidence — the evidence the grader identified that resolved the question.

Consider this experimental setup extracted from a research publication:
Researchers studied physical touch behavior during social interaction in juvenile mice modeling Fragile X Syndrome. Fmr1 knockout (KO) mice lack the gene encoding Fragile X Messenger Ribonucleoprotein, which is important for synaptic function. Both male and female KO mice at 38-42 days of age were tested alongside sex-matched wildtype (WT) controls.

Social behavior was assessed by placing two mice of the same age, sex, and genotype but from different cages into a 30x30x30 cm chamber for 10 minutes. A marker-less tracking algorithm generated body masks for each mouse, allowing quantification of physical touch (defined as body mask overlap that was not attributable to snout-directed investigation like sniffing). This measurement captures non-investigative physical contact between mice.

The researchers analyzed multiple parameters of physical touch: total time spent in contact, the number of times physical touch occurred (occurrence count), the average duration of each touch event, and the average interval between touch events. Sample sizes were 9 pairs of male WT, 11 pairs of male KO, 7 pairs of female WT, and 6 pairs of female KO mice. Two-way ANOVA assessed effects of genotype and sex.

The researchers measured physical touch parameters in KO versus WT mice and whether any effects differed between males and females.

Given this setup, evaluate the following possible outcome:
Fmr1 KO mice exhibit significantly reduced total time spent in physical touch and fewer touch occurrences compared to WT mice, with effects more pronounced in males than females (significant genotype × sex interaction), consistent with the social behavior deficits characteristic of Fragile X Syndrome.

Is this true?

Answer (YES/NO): NO